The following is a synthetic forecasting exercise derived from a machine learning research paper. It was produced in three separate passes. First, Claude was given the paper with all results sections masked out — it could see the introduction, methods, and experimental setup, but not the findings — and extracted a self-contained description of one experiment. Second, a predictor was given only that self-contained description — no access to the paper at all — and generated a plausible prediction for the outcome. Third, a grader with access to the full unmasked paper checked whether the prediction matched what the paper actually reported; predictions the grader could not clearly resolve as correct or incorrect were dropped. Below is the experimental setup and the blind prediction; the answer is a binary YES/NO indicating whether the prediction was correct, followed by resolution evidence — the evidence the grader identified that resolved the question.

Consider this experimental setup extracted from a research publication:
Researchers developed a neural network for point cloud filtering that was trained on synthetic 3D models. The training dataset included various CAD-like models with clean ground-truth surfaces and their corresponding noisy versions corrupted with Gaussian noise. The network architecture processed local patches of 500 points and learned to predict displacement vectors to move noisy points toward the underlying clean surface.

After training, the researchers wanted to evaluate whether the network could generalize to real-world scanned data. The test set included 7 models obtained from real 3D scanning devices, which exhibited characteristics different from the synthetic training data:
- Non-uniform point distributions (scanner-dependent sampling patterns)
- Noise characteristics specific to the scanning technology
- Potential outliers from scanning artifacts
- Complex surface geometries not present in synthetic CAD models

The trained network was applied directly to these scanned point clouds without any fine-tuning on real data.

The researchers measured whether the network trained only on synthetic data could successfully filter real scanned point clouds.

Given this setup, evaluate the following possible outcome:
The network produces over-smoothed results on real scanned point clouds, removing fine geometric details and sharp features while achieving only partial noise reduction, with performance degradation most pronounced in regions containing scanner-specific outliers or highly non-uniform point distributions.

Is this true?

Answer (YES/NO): NO